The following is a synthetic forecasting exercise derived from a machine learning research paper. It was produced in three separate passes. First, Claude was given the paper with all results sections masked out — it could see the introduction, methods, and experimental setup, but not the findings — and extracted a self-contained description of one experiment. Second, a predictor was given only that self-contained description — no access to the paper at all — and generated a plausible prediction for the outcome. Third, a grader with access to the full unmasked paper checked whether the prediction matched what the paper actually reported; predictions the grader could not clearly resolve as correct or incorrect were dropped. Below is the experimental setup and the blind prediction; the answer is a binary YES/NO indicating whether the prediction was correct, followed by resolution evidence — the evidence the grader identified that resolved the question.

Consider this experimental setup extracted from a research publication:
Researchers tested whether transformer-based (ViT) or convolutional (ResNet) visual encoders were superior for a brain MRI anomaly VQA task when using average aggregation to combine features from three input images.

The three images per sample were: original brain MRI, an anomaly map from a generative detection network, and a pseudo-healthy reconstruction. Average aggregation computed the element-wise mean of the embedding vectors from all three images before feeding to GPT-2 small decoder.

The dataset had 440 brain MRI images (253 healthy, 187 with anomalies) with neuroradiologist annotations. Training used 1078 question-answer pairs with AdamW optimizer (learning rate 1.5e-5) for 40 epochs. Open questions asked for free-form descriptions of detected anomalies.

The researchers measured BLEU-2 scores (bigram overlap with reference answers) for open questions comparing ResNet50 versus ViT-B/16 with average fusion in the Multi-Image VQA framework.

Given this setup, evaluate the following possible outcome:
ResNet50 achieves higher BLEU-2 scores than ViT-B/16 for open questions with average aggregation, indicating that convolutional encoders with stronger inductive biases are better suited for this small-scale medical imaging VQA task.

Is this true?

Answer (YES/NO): NO